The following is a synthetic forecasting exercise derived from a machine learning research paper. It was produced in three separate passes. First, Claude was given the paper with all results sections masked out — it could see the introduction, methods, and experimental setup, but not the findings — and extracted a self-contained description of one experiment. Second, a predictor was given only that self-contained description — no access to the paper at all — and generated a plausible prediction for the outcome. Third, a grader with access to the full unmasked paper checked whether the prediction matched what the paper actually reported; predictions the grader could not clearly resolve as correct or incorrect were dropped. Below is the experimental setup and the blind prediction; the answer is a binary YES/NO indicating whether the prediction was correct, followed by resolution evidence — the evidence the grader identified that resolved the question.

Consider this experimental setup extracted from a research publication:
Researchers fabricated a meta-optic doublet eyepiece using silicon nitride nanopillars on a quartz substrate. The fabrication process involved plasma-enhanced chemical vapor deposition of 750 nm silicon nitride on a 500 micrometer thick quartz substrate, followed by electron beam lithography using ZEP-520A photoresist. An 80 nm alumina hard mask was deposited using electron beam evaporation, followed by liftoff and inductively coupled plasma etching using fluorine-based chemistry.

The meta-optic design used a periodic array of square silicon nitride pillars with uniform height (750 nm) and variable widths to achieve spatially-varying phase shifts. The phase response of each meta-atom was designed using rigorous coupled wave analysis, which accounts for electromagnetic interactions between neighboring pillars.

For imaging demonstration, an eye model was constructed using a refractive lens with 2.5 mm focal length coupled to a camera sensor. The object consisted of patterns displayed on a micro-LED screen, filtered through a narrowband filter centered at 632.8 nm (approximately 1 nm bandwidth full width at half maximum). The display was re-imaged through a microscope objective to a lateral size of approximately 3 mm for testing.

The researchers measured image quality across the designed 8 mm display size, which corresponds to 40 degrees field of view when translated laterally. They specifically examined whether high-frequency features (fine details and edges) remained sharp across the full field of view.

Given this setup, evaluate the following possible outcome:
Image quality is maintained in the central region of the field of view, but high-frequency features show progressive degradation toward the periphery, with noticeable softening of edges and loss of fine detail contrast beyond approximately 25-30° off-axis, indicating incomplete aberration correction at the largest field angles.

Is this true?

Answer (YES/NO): NO